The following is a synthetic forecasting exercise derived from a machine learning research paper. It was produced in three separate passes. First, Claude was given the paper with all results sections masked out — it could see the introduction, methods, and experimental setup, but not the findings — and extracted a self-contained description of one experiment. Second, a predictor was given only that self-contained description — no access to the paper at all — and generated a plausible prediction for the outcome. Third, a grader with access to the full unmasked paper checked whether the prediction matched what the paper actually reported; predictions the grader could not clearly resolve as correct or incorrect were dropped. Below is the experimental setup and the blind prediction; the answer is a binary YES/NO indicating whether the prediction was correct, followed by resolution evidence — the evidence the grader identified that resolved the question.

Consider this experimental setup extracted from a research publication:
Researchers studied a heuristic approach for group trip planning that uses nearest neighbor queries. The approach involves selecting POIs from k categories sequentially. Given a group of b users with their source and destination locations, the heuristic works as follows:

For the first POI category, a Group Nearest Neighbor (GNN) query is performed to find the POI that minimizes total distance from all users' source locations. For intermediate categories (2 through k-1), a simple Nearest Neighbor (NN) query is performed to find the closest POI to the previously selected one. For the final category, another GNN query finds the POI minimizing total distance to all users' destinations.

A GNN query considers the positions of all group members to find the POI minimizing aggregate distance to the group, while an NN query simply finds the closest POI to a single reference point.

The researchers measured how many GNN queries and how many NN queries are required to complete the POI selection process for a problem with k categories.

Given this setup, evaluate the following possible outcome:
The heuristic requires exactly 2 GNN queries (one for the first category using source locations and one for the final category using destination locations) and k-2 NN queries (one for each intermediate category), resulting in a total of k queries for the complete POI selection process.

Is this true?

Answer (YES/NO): YES